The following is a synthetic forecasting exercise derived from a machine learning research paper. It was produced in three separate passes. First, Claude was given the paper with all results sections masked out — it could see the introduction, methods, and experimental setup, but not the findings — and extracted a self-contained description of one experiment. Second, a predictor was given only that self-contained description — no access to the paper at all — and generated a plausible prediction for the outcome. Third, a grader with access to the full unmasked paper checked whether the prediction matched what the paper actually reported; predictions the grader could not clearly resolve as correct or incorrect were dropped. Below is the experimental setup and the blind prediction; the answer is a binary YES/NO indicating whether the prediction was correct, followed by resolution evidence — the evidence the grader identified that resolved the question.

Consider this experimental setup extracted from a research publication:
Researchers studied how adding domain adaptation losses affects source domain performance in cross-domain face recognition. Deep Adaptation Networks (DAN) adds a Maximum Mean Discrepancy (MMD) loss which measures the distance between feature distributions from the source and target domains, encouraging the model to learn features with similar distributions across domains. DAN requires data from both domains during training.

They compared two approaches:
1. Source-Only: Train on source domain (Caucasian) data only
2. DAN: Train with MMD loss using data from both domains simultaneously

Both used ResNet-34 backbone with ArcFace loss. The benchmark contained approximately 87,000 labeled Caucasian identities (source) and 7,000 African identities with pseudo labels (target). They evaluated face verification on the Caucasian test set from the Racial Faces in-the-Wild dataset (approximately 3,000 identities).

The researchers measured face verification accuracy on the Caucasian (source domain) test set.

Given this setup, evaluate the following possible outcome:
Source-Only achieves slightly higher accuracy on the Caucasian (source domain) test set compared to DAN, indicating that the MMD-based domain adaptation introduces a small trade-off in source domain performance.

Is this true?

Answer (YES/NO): YES